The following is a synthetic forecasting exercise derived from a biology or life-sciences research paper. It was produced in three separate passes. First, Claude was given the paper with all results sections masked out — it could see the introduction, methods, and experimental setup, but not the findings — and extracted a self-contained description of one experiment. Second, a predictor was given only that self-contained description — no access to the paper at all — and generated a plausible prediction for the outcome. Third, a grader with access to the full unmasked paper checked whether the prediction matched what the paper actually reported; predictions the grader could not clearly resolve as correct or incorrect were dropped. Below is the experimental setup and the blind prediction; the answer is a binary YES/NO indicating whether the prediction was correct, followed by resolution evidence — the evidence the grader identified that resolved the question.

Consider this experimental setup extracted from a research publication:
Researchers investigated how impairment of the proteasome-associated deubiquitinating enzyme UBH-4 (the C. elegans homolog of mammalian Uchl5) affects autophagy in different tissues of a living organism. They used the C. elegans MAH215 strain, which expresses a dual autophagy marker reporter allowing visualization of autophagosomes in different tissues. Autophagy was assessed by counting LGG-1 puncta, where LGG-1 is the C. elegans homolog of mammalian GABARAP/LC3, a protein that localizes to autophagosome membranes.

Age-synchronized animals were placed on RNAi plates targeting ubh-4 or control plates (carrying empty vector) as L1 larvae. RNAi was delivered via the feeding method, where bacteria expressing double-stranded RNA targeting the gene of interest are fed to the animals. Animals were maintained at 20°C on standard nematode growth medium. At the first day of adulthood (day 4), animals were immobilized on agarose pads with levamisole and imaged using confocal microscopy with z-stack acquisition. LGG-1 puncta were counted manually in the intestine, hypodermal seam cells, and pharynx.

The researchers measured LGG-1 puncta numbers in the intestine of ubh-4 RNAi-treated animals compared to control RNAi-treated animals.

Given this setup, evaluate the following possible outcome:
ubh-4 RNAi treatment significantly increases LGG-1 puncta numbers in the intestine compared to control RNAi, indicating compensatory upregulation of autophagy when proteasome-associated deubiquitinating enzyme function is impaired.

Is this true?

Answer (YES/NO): NO